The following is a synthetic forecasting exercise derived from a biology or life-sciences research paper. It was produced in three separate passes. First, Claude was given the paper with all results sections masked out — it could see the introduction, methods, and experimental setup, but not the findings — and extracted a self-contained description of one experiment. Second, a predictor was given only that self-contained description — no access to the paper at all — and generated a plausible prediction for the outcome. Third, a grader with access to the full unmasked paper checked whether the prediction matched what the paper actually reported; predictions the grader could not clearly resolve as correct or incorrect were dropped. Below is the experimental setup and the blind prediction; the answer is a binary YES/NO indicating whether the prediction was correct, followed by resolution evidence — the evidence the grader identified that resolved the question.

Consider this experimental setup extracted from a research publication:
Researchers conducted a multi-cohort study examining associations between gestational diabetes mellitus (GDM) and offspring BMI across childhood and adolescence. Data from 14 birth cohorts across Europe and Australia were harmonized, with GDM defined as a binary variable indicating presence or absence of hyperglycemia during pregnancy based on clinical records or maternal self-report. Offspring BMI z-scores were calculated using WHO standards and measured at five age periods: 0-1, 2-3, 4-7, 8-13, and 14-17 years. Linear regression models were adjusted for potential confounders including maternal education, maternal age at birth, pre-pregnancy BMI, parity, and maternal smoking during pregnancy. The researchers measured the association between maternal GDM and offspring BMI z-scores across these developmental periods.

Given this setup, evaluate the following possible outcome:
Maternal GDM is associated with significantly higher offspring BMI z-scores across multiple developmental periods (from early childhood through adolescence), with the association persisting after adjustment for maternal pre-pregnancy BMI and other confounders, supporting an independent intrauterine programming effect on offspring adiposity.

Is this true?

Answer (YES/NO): NO